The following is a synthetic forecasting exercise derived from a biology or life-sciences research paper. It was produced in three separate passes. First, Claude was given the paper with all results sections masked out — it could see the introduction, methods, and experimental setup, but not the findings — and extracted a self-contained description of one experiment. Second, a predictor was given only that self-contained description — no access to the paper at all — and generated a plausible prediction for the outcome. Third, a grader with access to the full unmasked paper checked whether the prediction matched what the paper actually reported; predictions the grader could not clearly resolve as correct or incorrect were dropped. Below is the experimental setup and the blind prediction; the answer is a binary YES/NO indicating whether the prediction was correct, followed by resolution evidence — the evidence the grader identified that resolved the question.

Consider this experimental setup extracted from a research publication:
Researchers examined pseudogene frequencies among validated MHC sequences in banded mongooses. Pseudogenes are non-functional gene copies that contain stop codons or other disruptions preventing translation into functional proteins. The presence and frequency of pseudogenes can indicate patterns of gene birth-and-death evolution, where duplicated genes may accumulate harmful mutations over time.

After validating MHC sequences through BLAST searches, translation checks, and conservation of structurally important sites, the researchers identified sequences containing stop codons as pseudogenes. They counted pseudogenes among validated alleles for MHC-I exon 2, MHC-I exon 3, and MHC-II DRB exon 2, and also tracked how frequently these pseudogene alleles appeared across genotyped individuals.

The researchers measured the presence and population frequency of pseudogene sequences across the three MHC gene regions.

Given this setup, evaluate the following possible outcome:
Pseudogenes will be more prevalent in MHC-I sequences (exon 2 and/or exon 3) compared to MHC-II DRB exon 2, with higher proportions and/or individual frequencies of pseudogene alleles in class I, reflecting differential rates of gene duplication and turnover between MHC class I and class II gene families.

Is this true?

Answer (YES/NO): YES